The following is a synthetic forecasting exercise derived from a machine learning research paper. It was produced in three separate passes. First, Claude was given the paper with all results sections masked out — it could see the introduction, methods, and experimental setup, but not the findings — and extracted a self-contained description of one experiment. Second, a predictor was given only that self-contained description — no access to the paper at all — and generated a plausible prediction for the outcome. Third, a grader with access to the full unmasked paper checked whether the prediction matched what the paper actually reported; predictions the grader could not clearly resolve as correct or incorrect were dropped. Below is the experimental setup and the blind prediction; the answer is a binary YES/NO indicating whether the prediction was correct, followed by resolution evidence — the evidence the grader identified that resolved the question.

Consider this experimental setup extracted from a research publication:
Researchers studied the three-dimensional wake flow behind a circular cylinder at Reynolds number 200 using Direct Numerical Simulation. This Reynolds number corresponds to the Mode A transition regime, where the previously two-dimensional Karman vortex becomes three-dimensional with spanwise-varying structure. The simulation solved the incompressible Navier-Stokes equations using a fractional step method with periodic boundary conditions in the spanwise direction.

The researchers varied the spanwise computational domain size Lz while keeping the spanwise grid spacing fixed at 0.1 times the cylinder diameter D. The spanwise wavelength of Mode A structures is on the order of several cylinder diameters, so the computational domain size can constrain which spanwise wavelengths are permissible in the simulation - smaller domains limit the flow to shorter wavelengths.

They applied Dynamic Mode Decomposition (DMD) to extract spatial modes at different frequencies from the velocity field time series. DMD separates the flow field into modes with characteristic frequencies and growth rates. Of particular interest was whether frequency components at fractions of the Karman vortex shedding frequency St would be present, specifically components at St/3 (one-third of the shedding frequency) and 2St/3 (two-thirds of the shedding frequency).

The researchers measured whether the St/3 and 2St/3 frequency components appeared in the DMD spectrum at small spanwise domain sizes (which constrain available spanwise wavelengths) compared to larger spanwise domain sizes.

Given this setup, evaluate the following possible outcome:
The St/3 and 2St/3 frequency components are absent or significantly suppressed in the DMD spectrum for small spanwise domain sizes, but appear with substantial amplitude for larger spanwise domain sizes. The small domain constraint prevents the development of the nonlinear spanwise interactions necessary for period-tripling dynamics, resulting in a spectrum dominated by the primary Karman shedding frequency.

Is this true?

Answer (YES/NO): YES